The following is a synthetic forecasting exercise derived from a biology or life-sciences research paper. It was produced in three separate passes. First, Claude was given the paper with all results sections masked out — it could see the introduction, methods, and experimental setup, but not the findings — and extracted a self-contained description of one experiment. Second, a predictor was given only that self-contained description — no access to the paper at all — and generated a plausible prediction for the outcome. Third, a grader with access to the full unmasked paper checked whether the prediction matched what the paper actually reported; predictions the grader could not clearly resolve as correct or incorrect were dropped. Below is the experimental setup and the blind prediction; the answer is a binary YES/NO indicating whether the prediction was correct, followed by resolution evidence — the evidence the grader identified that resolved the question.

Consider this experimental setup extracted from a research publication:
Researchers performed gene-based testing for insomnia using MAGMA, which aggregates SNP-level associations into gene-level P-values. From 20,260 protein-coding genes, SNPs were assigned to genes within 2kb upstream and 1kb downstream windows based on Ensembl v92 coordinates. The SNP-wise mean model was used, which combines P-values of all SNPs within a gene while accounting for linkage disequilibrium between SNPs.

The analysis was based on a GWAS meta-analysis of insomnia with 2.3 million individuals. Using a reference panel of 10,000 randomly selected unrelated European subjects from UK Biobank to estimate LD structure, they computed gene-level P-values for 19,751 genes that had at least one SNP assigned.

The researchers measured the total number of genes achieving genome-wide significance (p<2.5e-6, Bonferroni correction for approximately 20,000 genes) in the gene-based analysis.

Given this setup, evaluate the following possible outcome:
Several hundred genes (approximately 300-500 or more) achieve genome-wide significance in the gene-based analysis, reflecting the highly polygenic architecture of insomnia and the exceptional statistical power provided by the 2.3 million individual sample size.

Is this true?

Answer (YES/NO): NO